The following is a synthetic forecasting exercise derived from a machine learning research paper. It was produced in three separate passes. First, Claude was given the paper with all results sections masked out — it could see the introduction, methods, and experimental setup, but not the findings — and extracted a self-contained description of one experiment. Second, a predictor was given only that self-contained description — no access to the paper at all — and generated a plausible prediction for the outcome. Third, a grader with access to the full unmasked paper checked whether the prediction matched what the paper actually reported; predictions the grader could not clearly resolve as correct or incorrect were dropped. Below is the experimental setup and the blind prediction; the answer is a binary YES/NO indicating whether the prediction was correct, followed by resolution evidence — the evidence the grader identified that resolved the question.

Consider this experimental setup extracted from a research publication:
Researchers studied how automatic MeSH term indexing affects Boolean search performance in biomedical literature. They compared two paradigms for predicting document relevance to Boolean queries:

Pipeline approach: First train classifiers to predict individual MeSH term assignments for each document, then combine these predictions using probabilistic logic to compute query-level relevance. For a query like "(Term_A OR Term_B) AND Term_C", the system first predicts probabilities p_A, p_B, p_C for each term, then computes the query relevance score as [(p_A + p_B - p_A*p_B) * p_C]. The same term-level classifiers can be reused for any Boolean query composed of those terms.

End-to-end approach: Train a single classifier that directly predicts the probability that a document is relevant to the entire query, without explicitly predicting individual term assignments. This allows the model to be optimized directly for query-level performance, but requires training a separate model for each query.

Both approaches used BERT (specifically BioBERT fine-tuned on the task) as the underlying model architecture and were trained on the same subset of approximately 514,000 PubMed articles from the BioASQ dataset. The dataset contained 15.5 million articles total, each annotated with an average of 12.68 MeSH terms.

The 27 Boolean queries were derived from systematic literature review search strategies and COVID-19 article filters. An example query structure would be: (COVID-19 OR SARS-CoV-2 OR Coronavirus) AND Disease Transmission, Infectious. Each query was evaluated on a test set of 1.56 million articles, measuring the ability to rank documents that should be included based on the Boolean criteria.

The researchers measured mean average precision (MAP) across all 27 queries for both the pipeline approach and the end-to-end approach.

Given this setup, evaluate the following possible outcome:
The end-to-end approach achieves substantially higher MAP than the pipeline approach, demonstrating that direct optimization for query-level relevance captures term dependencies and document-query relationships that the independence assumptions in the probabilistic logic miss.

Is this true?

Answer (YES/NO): NO